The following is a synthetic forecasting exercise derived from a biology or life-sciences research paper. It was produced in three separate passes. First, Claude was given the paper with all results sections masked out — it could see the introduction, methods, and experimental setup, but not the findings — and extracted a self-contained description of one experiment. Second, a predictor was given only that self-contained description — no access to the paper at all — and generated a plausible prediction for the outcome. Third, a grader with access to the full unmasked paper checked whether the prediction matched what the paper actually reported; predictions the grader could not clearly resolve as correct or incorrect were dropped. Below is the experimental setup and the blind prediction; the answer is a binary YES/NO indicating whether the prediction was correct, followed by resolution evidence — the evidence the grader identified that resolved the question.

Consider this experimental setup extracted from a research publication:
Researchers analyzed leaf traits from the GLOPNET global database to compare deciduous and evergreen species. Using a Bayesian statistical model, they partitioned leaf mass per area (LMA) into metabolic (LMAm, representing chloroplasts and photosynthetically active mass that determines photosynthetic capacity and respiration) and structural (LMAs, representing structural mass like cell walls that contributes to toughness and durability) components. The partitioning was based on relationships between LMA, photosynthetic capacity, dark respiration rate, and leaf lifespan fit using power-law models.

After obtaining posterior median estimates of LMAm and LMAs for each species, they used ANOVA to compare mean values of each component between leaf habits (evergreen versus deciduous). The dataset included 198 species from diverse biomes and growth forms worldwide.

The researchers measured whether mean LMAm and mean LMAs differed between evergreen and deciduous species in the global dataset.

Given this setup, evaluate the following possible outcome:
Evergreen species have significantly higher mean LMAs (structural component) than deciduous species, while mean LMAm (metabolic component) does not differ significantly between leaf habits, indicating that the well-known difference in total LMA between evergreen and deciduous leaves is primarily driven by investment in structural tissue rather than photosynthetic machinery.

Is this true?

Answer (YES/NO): YES